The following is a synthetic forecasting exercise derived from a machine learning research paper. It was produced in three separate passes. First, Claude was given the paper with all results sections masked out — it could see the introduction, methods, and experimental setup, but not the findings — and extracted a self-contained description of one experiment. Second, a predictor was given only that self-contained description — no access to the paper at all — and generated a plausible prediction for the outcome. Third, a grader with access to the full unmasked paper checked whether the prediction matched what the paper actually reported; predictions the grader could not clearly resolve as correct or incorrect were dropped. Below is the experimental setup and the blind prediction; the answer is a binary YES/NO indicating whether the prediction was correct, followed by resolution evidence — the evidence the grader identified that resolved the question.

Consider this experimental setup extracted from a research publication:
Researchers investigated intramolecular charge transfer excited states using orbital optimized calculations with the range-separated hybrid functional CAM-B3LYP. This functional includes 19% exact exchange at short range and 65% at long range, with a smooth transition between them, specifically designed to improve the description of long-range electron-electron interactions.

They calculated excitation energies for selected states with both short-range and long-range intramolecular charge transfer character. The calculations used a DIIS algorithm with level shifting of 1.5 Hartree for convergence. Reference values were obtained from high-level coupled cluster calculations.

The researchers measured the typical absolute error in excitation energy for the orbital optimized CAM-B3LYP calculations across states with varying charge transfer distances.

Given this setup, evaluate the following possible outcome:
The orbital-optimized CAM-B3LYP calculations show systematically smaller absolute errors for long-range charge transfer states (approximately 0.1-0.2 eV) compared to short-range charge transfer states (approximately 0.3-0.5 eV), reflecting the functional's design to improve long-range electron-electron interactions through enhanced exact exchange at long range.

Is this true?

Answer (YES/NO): NO